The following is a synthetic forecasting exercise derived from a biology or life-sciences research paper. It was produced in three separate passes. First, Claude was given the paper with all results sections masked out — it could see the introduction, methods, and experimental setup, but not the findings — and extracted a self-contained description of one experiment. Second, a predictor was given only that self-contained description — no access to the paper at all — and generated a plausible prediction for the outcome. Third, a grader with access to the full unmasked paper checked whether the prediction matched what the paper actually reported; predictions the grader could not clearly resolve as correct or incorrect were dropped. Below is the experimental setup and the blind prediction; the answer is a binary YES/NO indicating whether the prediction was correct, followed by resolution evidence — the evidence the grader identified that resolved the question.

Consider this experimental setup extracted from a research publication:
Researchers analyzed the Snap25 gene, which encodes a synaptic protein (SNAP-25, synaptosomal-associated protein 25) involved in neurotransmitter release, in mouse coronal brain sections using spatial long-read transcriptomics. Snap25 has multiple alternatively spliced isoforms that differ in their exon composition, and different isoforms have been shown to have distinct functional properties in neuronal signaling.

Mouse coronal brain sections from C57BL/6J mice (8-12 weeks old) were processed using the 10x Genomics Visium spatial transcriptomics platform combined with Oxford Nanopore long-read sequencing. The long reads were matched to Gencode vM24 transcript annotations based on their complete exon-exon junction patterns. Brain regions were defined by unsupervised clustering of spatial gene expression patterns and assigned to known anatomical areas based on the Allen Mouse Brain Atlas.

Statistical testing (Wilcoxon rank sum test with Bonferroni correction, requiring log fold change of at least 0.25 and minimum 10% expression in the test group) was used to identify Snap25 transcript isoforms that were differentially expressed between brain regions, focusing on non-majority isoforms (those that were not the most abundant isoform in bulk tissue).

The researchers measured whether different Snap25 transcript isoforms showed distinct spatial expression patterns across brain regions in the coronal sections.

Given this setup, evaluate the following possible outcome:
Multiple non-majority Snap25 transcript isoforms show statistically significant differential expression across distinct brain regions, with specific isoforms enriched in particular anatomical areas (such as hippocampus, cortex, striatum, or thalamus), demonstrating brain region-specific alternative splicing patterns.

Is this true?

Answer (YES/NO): NO